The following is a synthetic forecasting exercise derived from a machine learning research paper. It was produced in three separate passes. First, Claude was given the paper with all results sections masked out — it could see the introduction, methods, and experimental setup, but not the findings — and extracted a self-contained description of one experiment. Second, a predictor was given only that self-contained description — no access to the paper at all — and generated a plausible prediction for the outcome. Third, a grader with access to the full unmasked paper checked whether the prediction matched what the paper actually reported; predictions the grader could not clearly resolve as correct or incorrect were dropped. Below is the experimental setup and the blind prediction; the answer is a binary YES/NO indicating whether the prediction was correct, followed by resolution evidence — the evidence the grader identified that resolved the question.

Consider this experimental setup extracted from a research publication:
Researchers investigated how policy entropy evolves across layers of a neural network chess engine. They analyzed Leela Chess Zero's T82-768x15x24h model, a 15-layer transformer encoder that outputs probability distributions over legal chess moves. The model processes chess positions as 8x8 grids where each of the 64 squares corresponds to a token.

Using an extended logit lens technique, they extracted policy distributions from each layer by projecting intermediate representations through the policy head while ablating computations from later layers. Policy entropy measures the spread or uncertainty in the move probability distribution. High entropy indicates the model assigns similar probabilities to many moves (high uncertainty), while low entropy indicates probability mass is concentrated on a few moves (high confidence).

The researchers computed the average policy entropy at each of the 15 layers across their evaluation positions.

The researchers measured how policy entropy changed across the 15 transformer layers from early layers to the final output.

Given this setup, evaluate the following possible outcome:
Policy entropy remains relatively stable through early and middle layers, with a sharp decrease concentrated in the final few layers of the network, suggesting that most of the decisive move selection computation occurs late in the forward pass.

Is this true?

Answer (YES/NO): NO